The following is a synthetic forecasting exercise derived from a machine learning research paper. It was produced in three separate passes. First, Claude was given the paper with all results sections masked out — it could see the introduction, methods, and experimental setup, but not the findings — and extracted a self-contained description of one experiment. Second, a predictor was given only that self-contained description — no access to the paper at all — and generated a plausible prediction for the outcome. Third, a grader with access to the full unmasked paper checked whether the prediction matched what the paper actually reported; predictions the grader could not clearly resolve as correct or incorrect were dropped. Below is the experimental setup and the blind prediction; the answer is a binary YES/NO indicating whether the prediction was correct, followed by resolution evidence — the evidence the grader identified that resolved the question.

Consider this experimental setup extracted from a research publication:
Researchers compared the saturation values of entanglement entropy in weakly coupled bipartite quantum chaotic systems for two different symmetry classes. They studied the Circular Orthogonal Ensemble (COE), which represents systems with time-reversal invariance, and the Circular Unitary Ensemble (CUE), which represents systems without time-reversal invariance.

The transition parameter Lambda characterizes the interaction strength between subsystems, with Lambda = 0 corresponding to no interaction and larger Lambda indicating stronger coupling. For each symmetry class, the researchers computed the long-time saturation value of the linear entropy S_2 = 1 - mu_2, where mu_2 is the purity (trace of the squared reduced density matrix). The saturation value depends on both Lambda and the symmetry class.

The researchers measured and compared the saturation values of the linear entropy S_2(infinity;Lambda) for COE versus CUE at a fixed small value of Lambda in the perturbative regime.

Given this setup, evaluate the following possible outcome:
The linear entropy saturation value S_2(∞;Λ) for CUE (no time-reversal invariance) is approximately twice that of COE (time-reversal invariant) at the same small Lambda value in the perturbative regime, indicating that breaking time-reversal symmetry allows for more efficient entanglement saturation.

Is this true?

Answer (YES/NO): NO